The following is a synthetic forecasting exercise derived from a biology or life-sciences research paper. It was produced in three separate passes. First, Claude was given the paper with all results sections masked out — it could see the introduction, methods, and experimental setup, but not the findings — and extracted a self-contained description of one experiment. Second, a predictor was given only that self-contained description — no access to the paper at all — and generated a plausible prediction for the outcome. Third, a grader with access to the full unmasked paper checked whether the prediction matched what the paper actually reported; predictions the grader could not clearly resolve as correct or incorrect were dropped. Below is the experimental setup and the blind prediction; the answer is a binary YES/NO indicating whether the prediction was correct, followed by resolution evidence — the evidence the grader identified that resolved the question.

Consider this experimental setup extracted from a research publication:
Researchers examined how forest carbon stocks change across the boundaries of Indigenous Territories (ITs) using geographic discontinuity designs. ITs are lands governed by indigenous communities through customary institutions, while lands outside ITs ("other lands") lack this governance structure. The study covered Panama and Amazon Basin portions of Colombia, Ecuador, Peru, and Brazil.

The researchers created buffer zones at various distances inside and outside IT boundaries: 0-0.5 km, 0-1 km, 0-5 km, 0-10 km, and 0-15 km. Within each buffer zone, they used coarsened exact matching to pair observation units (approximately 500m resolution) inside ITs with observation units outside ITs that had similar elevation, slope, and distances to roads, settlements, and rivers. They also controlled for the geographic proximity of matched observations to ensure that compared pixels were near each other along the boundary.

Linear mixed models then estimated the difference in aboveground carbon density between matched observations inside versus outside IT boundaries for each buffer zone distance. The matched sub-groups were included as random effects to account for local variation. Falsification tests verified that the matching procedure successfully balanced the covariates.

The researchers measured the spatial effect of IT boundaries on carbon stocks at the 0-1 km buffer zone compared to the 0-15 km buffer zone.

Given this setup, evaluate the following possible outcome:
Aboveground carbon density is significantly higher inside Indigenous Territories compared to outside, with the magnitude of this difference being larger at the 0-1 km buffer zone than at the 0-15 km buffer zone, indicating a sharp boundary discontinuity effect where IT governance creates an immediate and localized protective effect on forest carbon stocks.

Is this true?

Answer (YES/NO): NO